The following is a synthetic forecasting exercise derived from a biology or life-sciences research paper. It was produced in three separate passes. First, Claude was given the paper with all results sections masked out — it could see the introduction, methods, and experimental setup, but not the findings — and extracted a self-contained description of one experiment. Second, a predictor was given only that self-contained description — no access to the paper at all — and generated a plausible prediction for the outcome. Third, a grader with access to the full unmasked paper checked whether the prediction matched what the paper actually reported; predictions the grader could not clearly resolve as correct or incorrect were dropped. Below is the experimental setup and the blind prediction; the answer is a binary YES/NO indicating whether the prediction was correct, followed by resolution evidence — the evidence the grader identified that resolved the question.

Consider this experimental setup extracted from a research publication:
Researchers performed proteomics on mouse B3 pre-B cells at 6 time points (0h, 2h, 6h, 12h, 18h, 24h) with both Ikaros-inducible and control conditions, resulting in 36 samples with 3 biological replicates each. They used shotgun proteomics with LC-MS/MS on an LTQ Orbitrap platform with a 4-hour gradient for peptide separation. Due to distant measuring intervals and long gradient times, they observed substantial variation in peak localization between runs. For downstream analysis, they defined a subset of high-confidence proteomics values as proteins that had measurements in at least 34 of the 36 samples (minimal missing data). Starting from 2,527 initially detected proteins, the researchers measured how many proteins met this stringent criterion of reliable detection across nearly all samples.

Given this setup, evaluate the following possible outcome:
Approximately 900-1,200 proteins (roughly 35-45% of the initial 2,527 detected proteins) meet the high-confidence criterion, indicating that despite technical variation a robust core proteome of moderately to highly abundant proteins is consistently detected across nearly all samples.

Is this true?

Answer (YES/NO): NO